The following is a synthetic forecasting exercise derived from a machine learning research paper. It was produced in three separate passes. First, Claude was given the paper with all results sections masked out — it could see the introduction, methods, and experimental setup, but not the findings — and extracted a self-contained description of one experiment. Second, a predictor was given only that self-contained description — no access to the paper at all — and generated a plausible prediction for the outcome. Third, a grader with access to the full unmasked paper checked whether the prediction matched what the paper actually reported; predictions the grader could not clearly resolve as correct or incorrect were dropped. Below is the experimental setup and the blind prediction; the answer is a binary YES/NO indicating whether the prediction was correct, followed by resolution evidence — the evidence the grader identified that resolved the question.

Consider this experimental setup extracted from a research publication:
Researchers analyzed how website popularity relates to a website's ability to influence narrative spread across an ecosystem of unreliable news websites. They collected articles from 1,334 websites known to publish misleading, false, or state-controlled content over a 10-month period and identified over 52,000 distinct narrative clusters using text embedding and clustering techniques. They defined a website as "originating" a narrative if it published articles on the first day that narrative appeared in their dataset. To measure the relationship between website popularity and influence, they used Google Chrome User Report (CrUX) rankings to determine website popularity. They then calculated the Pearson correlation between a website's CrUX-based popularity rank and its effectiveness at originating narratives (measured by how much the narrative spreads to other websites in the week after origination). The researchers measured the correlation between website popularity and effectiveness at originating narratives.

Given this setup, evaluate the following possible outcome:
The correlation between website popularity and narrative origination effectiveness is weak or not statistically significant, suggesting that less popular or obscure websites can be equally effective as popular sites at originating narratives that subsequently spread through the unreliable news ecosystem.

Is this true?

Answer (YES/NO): YES